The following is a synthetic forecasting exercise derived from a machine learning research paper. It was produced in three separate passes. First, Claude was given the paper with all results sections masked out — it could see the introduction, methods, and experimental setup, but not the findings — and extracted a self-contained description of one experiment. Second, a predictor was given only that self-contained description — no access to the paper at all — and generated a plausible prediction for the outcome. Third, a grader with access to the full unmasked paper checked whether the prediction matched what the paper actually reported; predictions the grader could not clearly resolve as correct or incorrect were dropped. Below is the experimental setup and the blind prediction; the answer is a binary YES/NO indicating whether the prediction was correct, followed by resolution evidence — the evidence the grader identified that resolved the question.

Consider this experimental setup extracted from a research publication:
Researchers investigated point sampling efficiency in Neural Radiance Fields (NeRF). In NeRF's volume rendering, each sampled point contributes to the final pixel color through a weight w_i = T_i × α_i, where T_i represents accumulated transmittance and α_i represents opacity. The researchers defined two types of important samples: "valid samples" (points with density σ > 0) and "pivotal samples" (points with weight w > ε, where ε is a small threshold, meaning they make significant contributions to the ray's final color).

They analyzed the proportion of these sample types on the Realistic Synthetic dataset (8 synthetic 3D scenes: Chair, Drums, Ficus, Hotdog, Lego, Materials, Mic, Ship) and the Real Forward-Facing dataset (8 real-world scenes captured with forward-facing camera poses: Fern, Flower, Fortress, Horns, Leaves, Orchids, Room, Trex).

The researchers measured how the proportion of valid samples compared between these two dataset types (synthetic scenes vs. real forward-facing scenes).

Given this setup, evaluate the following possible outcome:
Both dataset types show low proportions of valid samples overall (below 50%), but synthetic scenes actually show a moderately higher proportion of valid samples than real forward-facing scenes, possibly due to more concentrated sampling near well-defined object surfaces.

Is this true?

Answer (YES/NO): NO